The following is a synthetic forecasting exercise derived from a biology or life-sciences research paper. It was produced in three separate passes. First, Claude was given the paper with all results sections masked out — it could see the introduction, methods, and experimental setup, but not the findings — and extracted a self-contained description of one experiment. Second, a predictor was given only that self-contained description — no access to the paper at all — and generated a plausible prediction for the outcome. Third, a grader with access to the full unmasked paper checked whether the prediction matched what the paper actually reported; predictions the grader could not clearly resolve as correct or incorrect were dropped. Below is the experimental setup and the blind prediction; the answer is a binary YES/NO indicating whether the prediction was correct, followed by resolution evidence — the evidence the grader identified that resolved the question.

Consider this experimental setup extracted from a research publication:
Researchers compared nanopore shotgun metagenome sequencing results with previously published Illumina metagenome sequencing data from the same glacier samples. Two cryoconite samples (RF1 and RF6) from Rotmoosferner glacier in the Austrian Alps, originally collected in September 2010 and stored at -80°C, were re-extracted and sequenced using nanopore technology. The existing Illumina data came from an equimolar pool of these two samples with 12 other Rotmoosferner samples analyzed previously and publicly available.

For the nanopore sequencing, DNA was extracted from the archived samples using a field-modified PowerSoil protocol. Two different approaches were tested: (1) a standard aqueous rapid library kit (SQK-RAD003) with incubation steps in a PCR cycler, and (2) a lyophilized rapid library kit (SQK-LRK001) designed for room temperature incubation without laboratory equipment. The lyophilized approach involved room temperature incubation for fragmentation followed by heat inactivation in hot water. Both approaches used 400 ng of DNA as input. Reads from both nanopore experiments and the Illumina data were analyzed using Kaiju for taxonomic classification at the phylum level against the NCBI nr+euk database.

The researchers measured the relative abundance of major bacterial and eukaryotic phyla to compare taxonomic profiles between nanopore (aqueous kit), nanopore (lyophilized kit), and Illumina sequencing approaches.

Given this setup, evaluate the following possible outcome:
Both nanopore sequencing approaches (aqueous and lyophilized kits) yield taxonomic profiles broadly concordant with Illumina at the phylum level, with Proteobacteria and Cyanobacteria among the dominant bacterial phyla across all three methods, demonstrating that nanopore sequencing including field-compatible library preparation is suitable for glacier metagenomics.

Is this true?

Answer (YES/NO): YES